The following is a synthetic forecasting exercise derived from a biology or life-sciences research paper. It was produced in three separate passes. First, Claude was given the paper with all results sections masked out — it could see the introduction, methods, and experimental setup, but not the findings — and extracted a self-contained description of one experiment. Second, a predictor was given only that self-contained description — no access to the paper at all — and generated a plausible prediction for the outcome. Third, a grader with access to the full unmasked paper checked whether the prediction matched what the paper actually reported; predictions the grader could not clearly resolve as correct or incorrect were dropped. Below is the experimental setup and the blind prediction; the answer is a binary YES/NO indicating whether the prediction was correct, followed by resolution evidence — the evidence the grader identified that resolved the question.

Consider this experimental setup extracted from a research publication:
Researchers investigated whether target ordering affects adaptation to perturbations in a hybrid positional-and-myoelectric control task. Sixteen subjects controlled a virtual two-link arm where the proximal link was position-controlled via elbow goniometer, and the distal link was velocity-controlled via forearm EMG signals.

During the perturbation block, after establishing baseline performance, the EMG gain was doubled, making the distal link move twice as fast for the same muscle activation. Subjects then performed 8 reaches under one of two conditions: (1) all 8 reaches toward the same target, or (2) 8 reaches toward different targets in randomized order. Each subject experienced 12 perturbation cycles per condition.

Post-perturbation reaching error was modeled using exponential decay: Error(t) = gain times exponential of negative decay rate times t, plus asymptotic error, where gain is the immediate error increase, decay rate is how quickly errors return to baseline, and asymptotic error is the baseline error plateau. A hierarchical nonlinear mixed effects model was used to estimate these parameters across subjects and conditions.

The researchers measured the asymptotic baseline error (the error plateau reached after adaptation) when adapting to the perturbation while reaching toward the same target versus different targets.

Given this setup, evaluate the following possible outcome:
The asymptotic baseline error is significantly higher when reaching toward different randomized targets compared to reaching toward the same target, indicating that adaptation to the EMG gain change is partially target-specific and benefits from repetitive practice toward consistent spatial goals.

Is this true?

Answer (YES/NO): YES